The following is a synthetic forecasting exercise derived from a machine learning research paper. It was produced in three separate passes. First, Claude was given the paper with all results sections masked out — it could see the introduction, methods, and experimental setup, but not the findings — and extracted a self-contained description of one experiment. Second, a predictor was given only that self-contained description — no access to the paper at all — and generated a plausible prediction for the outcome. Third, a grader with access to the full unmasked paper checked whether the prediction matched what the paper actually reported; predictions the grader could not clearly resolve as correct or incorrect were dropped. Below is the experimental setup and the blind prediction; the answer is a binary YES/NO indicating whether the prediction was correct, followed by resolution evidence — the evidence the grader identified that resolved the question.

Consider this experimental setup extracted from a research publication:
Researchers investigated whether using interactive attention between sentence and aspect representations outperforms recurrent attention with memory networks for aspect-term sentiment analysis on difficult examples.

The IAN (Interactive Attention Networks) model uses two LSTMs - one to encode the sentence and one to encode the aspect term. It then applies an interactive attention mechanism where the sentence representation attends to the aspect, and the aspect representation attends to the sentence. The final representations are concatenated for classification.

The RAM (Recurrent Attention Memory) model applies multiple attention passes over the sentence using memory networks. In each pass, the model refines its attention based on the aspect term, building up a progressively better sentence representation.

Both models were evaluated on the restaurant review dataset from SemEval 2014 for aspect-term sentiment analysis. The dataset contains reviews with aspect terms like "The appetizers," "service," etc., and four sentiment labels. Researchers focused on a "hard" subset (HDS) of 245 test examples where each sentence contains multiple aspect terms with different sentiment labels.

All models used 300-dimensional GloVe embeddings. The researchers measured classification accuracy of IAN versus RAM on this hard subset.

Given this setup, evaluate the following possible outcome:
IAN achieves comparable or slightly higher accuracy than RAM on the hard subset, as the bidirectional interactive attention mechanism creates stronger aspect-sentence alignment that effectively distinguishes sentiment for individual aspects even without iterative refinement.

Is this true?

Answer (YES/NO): NO